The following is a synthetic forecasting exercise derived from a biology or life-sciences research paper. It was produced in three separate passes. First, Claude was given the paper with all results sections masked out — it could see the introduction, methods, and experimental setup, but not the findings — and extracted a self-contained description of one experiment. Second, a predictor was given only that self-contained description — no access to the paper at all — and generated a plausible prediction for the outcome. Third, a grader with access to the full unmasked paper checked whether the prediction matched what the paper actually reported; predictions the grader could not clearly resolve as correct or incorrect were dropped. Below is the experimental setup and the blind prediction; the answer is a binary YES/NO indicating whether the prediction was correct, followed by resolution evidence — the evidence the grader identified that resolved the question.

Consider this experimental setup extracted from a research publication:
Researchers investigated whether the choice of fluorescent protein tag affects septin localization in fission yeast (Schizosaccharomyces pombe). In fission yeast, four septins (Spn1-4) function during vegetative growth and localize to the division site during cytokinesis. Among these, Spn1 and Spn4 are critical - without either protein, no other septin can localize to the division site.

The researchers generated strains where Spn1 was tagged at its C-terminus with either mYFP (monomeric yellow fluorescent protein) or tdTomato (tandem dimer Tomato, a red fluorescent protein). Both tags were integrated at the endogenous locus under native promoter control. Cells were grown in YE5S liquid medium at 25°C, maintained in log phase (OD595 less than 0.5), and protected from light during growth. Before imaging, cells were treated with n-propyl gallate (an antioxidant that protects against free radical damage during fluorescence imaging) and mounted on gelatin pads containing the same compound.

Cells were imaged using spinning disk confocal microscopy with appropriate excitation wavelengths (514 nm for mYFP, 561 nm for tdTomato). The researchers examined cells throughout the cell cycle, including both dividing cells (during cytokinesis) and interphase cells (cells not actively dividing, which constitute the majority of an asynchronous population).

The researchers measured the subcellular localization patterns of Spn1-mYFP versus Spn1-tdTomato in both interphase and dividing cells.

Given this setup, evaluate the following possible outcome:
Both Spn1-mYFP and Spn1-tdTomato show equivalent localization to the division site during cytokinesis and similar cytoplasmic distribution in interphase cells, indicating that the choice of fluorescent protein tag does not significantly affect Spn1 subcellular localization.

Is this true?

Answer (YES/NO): NO